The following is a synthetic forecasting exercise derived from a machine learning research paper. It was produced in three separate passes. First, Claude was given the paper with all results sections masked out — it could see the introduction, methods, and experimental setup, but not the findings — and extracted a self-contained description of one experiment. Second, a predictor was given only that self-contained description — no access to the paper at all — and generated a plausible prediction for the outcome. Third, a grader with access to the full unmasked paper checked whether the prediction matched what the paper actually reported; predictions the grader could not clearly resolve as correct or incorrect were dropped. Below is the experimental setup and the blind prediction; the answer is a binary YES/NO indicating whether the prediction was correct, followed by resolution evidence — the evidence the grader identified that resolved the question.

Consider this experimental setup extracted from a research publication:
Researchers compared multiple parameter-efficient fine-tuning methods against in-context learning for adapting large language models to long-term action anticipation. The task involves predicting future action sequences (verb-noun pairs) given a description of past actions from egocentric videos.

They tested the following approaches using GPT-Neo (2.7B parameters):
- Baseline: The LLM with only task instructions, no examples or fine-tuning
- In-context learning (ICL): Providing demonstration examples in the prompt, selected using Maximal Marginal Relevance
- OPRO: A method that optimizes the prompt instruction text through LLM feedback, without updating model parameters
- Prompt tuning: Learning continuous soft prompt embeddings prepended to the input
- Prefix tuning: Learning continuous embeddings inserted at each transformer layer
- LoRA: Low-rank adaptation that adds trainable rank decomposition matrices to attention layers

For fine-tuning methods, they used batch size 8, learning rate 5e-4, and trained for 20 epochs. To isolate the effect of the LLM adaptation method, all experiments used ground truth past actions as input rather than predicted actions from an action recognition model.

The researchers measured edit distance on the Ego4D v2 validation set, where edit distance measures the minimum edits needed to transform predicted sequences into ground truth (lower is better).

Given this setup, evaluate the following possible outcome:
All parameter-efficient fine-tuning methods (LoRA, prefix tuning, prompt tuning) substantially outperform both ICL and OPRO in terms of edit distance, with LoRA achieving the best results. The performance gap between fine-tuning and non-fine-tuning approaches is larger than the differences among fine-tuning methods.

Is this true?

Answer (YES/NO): NO